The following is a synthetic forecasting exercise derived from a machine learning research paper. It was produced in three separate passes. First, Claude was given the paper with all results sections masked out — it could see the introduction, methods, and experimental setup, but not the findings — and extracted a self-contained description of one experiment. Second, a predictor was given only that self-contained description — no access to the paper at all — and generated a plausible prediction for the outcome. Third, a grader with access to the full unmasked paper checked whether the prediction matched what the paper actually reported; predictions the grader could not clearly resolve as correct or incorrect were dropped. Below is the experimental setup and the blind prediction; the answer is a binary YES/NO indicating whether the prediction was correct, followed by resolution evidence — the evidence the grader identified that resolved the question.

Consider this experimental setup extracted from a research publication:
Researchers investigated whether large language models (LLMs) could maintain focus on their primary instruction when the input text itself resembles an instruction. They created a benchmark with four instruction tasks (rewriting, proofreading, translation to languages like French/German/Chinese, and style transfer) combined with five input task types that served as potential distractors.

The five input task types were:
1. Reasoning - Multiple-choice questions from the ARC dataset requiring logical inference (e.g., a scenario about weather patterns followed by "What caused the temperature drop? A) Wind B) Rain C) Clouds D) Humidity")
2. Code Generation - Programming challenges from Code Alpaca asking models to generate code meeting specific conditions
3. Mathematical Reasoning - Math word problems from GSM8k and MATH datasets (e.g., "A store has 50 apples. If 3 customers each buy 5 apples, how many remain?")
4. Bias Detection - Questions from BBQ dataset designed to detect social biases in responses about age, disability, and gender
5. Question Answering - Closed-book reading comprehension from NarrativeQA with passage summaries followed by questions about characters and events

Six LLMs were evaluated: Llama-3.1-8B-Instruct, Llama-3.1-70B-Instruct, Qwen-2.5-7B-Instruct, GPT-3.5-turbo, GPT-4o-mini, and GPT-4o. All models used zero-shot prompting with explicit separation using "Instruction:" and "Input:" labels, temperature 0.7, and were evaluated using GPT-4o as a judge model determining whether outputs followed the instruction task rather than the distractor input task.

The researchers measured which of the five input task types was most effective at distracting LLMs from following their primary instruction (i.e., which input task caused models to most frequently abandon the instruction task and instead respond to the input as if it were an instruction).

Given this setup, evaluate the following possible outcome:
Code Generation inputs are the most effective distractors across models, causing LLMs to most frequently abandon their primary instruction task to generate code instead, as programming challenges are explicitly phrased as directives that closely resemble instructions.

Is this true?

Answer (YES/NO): NO